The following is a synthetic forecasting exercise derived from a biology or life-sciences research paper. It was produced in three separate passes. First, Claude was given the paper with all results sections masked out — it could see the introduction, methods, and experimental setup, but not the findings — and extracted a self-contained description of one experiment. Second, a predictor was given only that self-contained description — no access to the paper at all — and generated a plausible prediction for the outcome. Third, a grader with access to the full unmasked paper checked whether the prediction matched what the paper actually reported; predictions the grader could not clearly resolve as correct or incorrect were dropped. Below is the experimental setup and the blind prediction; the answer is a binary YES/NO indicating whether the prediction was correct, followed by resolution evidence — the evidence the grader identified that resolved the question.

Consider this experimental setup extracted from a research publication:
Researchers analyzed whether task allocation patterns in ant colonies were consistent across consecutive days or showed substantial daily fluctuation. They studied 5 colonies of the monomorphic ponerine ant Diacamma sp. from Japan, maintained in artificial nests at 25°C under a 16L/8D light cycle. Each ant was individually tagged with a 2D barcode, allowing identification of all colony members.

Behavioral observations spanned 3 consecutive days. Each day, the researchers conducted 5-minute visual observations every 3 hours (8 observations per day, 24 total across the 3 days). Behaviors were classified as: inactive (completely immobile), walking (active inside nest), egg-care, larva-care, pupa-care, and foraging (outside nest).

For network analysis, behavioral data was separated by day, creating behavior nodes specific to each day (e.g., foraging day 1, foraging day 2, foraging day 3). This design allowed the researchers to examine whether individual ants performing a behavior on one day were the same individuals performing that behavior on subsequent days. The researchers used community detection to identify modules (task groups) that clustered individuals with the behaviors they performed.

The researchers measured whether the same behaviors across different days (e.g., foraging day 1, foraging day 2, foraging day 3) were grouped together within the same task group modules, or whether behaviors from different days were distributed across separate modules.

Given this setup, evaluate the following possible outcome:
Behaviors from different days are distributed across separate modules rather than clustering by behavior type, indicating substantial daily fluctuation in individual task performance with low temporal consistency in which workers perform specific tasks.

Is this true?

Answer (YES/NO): NO